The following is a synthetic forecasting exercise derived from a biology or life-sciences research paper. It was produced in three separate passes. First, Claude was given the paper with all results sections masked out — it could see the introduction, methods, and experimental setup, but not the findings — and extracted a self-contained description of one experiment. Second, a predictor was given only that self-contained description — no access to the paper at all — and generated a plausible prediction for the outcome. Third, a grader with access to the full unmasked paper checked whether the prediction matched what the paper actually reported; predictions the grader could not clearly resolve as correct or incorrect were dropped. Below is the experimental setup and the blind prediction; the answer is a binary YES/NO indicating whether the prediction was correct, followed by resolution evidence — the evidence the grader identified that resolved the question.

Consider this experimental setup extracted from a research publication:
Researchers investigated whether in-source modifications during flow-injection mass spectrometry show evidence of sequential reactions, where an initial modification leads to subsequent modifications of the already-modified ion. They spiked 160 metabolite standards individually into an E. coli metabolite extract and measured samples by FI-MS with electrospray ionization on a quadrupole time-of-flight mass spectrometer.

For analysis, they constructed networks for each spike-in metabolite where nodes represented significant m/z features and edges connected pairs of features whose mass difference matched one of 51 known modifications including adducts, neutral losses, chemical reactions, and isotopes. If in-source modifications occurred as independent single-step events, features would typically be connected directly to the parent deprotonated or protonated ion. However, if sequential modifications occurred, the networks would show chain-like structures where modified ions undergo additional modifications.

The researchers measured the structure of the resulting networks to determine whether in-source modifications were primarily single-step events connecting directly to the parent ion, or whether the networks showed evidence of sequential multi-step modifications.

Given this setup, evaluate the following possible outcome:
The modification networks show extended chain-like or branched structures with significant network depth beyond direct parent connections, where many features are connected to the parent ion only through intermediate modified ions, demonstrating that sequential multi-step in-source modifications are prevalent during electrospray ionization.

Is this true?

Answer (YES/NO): YES